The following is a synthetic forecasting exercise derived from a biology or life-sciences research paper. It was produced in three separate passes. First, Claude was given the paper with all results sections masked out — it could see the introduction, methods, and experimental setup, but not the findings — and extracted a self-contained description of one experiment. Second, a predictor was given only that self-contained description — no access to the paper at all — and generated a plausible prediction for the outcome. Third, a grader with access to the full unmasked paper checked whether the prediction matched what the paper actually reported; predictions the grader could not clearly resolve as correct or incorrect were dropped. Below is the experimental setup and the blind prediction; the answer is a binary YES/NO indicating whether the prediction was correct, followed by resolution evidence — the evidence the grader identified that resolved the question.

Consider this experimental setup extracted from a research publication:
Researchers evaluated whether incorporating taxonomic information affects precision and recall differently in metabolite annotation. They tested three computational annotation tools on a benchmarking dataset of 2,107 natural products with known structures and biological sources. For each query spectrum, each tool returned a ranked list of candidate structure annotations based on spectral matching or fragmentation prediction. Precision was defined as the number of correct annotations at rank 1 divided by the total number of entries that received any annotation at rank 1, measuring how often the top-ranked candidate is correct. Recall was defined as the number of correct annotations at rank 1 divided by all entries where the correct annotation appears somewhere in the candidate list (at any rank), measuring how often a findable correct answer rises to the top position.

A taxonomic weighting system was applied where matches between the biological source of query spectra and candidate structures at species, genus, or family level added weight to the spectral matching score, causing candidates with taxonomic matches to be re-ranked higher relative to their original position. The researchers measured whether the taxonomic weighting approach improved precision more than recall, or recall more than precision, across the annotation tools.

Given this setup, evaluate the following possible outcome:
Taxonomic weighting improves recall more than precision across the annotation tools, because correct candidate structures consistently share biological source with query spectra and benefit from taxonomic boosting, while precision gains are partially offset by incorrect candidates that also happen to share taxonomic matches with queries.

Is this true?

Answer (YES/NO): YES